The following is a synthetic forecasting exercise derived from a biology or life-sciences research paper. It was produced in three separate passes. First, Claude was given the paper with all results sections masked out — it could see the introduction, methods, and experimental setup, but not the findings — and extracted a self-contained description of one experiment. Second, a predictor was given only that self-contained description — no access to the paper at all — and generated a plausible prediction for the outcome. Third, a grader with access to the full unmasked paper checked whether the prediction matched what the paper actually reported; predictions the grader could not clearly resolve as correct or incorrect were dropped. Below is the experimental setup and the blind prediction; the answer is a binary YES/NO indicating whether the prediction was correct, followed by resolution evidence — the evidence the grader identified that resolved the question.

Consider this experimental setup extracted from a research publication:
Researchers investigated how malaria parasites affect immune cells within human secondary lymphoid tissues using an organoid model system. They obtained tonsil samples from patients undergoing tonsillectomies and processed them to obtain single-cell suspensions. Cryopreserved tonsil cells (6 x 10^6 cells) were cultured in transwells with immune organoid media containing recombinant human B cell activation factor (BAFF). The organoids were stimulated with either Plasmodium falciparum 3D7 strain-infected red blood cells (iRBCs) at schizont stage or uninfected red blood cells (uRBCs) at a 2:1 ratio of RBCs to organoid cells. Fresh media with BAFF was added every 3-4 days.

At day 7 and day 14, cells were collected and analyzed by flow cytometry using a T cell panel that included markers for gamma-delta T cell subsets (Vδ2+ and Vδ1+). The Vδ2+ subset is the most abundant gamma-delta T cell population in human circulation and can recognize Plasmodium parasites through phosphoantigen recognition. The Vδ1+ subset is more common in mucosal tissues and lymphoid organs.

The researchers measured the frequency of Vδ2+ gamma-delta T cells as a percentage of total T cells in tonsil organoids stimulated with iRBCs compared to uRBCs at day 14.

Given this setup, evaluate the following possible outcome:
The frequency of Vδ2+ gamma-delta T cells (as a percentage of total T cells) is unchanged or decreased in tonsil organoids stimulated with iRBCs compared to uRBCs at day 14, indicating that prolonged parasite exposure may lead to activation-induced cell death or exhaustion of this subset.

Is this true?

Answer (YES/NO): NO